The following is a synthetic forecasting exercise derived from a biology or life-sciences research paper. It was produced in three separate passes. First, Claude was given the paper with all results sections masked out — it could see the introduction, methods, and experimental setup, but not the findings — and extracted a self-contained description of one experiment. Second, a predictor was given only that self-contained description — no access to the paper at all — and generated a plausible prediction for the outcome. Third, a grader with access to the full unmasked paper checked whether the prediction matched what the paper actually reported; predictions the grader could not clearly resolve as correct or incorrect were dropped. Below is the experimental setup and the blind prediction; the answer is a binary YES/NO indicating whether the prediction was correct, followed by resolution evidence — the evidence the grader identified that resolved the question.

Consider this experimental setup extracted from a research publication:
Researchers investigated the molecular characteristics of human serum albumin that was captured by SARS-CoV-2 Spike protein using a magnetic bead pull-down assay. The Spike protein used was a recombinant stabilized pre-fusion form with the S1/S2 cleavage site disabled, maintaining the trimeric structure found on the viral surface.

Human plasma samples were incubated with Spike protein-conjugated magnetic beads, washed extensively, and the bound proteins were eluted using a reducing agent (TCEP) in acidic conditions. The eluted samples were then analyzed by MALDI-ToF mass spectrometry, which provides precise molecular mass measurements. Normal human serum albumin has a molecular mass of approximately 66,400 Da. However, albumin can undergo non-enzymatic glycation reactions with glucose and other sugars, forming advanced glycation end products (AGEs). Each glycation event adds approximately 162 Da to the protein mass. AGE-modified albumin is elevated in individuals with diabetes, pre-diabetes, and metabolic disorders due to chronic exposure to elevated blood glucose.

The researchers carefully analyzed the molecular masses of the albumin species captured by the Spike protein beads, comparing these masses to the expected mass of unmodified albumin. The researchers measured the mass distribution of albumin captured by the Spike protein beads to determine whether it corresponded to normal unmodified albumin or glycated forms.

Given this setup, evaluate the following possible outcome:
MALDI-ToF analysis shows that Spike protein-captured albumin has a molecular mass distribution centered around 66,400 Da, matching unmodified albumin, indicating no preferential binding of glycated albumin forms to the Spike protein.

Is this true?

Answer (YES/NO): NO